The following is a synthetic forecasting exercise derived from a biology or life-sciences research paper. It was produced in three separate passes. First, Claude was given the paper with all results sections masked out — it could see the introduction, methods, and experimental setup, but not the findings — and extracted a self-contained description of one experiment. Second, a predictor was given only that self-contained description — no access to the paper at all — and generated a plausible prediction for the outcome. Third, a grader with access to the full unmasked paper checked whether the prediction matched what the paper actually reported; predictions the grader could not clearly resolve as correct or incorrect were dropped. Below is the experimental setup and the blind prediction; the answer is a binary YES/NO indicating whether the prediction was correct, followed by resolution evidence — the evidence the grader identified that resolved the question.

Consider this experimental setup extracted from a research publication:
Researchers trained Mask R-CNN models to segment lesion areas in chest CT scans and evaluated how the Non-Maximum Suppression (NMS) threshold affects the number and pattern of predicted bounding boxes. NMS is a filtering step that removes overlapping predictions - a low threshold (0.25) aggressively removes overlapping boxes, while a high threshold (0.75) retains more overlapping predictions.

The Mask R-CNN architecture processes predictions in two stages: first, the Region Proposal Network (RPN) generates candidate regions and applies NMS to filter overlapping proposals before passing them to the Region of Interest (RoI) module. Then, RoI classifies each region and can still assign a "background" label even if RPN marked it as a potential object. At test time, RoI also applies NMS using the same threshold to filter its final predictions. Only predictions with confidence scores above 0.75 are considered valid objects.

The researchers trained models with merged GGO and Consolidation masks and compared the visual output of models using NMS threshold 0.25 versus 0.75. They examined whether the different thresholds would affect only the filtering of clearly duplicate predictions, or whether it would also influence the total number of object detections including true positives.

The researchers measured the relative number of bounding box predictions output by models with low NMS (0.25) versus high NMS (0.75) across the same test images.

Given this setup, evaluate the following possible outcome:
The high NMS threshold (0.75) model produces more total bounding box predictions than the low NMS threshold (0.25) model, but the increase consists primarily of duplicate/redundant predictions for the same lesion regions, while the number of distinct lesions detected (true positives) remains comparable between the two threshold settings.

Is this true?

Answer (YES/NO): NO